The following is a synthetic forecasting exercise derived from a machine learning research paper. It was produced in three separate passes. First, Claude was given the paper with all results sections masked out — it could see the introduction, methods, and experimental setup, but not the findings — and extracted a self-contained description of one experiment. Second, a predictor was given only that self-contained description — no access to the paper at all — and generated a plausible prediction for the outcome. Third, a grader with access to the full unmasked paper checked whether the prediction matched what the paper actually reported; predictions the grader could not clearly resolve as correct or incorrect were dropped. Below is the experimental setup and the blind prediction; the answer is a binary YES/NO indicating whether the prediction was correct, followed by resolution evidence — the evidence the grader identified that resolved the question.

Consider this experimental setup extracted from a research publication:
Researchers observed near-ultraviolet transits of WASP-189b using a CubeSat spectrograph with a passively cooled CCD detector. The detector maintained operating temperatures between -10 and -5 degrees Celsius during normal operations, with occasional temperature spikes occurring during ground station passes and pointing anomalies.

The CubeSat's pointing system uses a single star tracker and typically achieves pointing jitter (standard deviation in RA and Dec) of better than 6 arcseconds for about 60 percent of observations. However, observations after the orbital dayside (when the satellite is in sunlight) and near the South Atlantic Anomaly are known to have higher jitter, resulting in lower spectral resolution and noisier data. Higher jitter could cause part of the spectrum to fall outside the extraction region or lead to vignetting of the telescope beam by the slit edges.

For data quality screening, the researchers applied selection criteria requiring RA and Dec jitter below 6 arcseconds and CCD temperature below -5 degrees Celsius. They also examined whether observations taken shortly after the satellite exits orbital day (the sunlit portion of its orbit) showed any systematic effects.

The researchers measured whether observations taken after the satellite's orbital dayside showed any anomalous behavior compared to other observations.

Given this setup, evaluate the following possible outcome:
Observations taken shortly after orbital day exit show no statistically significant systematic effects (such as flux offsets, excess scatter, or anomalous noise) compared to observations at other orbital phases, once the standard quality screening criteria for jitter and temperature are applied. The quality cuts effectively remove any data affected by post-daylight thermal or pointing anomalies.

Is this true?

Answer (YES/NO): NO